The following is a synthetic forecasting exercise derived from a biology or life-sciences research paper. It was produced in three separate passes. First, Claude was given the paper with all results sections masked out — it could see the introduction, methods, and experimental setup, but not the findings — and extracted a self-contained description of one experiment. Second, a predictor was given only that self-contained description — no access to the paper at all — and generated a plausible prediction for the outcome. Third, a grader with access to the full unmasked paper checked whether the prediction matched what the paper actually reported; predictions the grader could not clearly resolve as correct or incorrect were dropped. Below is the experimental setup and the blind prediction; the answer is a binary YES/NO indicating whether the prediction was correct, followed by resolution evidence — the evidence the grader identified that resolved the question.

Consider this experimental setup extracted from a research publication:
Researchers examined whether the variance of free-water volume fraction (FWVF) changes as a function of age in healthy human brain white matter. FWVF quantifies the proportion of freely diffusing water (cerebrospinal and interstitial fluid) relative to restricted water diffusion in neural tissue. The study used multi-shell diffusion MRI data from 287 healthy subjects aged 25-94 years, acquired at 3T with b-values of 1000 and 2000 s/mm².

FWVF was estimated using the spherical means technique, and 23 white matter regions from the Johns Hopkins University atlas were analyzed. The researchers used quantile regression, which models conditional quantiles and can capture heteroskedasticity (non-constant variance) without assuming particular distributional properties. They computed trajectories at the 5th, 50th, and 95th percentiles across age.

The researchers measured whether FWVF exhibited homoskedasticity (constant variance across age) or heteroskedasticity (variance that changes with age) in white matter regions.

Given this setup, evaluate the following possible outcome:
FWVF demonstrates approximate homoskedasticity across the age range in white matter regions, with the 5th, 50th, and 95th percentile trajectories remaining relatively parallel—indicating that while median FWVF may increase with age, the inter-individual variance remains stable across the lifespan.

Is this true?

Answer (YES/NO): NO